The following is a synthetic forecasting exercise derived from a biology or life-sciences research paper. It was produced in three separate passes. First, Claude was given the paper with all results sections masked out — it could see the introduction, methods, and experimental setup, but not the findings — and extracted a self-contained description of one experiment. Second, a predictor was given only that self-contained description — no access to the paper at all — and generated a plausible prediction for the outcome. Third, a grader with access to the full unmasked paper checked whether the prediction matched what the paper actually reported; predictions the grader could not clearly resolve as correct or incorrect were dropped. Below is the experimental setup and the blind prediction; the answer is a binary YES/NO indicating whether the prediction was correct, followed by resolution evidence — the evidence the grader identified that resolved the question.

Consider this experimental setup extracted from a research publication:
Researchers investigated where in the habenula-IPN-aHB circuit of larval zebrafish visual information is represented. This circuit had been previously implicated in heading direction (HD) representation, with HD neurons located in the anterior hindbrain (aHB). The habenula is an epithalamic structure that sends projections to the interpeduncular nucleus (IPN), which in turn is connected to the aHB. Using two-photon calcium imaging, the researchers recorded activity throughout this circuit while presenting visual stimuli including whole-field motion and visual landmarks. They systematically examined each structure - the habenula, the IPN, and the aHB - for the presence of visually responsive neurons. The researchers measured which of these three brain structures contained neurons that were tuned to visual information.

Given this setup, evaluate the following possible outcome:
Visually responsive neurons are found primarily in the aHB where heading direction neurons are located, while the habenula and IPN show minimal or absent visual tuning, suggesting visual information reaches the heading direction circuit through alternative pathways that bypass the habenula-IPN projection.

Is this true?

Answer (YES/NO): NO